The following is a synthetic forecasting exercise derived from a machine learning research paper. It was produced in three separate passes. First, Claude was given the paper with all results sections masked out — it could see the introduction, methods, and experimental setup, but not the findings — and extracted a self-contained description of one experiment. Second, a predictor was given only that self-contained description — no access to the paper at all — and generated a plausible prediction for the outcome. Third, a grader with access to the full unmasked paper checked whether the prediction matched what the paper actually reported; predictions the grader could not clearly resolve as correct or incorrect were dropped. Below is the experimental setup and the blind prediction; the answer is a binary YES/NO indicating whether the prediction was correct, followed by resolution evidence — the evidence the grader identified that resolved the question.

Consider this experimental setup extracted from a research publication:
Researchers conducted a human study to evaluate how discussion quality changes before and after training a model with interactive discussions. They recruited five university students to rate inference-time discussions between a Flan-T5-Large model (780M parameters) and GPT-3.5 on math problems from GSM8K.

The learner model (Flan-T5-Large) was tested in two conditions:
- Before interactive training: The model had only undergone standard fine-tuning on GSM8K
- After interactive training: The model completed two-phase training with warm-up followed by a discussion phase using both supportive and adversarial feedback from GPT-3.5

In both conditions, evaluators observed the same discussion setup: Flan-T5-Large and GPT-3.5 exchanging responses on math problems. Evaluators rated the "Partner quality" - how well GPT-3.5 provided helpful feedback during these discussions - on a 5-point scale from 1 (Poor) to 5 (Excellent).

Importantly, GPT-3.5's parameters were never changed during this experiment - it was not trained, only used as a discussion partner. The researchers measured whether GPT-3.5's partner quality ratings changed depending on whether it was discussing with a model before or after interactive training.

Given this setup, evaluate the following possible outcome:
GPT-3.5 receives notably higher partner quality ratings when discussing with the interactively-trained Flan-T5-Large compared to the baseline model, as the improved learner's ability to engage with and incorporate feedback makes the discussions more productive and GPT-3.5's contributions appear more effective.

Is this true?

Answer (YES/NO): NO